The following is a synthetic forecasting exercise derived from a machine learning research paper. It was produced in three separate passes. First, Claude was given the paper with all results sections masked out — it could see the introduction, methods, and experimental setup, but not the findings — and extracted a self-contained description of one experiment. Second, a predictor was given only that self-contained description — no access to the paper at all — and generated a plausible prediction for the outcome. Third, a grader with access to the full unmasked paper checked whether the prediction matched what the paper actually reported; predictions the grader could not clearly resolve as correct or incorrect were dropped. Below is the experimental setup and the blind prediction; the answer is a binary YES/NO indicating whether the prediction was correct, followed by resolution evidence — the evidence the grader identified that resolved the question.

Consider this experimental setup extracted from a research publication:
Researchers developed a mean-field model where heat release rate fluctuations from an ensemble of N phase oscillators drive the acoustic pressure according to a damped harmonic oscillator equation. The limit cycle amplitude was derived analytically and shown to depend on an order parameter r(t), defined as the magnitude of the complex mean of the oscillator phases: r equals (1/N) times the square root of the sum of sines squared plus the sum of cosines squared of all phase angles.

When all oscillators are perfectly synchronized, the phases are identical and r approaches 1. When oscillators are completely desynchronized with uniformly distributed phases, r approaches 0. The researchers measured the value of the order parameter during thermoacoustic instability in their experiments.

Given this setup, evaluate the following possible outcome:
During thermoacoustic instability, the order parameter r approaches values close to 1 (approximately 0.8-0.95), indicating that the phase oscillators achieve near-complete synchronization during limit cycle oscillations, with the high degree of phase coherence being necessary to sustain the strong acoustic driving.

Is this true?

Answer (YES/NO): YES